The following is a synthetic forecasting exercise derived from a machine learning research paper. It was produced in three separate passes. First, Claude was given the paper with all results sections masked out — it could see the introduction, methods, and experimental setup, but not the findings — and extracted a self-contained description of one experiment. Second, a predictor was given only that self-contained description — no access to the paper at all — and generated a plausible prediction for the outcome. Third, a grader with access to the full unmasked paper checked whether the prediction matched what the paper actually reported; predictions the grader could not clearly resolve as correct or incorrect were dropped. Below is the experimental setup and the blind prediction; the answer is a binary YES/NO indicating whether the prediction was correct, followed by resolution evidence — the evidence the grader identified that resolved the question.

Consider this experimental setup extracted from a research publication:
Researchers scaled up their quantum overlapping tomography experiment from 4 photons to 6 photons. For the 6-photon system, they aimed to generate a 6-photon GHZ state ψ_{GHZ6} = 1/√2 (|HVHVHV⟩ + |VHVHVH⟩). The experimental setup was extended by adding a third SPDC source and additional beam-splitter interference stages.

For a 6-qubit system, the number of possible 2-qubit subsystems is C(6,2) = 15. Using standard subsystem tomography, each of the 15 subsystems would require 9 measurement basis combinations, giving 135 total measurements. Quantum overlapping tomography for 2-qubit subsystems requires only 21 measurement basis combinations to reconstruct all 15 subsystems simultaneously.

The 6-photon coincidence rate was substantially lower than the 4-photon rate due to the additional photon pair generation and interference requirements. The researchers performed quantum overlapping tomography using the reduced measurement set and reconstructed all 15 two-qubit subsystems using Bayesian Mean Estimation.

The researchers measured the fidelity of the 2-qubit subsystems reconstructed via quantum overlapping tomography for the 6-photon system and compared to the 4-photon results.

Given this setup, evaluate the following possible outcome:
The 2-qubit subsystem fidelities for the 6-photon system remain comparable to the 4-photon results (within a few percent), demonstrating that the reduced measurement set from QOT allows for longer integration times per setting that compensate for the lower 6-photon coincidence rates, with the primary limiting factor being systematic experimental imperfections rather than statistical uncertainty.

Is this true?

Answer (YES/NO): NO